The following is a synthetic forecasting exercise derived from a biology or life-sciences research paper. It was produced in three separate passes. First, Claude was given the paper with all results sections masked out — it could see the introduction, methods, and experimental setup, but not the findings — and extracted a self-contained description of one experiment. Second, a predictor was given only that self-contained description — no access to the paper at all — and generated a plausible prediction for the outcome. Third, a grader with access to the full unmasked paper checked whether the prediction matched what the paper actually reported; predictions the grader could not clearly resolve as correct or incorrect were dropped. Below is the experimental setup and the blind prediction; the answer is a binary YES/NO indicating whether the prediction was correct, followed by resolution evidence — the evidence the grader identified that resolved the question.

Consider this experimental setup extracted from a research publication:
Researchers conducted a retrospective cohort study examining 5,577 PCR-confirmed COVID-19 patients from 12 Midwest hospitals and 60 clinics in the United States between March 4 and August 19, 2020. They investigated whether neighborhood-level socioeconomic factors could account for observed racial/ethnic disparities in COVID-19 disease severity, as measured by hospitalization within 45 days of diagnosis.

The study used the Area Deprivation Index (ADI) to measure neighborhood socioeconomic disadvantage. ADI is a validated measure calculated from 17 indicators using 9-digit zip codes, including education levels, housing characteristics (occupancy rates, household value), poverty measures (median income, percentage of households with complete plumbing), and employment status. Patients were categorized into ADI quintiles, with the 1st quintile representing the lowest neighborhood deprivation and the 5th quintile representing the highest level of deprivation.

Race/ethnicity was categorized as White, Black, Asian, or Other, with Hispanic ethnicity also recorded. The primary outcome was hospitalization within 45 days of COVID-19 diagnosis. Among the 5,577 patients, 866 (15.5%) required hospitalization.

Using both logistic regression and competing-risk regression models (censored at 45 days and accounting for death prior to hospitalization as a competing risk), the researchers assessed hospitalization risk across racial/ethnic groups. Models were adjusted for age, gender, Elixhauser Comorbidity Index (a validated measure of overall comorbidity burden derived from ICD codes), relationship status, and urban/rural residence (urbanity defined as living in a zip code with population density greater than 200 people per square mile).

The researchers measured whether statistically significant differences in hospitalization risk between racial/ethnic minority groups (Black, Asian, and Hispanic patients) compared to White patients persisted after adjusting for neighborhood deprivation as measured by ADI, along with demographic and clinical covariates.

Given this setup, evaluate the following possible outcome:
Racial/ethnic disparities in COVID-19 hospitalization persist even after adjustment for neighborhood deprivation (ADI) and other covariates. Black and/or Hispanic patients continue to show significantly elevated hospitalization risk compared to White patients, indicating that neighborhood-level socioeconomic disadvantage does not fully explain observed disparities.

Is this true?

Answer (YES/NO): YES